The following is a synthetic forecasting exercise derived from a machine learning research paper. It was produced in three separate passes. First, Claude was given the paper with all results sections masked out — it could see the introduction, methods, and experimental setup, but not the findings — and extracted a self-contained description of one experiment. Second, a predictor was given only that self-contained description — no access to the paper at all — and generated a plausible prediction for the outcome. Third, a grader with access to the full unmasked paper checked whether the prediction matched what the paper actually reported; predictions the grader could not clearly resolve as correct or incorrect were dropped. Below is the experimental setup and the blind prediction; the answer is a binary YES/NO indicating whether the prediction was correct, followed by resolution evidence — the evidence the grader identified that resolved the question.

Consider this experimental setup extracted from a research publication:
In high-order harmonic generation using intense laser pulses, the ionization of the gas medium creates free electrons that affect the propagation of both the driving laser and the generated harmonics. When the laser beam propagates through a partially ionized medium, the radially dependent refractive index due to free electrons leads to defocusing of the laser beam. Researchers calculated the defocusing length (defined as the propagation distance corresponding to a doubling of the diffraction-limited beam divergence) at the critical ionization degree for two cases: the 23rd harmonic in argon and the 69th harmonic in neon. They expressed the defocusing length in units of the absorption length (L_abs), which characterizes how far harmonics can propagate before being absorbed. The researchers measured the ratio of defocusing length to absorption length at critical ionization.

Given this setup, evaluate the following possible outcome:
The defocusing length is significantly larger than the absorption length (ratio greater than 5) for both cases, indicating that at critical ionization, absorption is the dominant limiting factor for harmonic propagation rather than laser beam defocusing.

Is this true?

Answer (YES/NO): YES